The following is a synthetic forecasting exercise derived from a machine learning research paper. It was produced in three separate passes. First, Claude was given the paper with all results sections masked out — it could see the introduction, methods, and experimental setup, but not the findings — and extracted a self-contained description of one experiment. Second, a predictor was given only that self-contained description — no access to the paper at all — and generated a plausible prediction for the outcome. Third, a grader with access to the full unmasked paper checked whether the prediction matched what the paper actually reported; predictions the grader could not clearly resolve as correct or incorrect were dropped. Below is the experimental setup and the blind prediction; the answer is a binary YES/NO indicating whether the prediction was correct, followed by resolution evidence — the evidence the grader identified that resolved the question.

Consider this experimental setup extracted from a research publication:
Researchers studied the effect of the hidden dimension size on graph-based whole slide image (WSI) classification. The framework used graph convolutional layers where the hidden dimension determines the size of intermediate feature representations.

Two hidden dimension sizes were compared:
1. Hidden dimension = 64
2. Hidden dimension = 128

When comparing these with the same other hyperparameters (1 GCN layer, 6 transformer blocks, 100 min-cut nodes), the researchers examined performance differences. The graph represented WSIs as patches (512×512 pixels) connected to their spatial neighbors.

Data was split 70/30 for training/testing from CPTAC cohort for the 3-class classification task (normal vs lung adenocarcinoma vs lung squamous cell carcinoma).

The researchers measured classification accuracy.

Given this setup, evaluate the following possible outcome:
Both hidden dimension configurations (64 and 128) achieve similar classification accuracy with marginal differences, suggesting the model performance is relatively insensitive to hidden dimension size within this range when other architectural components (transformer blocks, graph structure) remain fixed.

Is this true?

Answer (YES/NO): YES